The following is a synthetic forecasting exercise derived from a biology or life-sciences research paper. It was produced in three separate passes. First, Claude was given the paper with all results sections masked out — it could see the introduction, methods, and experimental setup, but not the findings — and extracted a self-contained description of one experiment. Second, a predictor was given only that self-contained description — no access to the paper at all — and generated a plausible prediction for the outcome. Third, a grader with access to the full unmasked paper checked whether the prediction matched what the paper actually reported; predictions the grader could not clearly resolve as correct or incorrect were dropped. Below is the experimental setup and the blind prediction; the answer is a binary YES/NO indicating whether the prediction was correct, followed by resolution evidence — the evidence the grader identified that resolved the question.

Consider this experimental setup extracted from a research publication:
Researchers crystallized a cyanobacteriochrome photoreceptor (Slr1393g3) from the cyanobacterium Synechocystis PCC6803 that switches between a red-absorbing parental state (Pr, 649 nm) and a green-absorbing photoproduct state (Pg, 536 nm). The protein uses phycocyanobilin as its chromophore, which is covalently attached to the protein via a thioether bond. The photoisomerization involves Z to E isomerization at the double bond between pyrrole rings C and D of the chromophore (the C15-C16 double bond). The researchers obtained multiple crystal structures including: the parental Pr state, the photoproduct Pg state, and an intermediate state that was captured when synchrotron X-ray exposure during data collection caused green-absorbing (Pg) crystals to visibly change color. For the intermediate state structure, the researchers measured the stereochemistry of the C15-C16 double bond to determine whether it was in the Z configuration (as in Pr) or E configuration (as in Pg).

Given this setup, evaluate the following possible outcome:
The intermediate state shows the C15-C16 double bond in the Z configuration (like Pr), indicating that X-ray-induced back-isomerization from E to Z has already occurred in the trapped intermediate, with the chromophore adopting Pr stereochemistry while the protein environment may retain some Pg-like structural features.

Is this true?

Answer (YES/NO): YES